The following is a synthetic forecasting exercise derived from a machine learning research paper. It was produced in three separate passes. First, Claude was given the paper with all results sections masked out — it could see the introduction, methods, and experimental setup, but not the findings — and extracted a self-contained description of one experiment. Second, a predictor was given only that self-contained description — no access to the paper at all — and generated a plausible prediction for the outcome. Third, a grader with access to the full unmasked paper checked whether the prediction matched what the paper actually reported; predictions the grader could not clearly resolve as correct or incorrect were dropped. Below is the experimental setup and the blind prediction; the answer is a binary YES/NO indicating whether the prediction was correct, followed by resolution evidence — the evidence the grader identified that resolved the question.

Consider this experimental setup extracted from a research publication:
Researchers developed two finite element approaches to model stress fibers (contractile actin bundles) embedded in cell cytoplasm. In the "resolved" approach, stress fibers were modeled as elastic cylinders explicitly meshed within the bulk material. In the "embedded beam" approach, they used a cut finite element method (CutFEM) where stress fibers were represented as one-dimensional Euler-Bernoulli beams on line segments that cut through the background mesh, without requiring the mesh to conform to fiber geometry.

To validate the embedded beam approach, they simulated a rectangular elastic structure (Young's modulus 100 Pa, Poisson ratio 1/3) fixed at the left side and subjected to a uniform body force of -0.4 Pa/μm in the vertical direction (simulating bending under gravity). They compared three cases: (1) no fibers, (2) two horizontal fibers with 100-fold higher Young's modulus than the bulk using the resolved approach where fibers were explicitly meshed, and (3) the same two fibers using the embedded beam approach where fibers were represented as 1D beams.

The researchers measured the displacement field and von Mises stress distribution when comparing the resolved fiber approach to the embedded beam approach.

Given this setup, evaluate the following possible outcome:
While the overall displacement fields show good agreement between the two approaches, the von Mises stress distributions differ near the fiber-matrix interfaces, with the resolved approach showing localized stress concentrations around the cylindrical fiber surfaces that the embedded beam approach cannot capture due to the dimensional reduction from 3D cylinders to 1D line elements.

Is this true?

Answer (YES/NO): NO